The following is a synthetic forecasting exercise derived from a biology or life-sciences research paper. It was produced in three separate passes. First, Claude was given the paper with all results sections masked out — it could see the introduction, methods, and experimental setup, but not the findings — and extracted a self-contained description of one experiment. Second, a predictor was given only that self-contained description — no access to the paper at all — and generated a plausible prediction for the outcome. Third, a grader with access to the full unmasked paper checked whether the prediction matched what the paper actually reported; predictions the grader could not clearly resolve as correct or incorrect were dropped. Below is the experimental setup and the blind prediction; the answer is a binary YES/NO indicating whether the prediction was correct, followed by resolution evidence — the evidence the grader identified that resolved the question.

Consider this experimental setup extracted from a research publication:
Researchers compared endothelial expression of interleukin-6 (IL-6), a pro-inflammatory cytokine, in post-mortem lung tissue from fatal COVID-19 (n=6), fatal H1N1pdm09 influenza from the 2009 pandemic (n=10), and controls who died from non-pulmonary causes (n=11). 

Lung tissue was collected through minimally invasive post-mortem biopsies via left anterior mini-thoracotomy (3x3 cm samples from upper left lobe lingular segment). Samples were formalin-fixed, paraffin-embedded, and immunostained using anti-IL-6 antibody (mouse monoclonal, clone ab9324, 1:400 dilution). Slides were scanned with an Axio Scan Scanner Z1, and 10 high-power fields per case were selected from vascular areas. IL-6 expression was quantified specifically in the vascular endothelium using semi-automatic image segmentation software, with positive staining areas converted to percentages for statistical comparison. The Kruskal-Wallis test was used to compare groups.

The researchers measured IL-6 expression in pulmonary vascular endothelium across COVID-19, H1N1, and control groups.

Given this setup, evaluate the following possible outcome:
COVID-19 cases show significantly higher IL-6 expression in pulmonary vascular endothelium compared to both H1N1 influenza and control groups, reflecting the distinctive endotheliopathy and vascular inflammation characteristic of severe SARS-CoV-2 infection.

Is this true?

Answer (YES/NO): NO